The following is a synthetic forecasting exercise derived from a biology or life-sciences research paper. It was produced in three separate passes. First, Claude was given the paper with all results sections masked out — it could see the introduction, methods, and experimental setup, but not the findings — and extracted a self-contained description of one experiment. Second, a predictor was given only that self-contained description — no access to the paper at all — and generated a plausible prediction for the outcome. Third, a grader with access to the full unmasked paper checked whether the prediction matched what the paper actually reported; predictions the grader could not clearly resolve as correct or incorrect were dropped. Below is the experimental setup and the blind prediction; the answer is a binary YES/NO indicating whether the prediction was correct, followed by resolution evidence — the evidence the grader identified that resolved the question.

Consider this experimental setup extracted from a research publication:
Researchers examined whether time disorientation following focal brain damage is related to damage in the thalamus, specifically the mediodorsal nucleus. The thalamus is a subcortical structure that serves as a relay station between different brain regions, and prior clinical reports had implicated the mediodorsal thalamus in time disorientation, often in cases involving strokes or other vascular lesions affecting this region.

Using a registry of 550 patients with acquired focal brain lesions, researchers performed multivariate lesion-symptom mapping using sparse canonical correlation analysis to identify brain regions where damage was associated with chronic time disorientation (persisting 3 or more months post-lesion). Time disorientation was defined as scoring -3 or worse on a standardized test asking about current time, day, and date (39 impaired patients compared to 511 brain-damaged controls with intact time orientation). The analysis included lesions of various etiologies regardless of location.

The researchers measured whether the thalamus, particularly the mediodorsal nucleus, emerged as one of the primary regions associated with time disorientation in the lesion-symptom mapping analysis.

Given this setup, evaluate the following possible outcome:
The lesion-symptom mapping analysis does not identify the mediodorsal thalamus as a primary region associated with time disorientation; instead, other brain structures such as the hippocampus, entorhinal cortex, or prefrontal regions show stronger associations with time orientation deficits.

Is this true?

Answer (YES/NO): NO